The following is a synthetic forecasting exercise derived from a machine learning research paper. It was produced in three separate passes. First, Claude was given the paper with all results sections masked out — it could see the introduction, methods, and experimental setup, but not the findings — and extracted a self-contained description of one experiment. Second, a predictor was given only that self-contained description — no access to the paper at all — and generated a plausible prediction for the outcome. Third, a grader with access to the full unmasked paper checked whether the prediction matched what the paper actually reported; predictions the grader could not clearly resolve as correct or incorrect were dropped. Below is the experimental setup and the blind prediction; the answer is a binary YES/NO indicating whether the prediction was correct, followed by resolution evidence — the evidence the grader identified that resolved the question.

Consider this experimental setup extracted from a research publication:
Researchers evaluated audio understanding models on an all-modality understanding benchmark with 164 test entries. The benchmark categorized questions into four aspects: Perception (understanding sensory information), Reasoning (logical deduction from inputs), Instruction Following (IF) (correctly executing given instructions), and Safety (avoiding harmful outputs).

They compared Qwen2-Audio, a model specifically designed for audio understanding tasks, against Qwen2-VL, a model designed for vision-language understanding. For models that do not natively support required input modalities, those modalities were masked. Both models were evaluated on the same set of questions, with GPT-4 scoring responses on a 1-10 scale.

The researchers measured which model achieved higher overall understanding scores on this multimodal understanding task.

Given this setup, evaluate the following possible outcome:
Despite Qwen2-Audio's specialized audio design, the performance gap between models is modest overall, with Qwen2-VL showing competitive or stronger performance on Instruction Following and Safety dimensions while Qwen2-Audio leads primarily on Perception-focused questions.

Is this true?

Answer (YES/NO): NO